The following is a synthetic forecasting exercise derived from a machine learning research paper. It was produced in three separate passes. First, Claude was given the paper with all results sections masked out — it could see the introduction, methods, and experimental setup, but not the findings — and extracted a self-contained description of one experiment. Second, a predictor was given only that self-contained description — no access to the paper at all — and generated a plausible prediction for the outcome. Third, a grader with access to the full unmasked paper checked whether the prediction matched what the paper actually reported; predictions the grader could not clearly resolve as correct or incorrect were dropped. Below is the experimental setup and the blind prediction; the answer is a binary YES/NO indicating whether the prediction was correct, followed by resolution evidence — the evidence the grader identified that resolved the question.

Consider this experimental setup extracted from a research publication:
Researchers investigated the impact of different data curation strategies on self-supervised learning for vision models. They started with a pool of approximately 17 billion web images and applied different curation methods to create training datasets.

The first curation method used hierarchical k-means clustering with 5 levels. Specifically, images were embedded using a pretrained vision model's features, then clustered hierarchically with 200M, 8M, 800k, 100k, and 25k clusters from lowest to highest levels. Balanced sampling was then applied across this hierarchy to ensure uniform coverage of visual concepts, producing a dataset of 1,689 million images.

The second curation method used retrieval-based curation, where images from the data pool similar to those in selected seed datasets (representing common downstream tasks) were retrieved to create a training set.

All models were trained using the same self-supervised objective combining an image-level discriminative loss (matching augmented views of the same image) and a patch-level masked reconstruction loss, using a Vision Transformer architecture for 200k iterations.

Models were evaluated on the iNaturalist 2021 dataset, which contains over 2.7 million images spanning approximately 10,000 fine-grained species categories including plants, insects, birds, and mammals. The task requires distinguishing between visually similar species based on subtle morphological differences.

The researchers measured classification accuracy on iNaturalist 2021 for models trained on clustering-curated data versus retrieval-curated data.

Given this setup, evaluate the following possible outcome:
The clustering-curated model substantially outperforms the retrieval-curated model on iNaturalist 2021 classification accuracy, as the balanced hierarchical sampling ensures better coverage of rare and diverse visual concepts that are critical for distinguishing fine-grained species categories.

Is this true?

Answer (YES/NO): NO